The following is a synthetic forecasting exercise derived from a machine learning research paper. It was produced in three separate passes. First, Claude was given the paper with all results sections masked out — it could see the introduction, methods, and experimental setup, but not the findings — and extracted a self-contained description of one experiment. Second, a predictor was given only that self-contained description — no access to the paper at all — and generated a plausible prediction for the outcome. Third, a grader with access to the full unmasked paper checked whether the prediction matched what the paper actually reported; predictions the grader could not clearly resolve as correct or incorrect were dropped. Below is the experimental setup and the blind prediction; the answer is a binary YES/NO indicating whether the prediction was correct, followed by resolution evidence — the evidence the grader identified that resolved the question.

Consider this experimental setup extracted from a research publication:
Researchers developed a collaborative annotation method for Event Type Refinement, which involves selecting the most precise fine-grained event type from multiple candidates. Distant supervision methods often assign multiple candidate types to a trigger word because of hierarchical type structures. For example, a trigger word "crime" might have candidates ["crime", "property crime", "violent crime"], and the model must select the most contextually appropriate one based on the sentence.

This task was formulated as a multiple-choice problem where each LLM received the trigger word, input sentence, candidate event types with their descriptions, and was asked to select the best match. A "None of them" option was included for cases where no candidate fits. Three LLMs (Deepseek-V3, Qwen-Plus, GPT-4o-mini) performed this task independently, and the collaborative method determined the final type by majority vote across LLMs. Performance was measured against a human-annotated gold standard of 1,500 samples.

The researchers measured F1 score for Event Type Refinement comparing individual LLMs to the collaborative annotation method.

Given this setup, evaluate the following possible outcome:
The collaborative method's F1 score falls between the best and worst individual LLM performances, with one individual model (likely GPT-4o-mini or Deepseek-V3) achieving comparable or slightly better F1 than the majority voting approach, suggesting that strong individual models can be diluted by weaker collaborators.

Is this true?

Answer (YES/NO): NO